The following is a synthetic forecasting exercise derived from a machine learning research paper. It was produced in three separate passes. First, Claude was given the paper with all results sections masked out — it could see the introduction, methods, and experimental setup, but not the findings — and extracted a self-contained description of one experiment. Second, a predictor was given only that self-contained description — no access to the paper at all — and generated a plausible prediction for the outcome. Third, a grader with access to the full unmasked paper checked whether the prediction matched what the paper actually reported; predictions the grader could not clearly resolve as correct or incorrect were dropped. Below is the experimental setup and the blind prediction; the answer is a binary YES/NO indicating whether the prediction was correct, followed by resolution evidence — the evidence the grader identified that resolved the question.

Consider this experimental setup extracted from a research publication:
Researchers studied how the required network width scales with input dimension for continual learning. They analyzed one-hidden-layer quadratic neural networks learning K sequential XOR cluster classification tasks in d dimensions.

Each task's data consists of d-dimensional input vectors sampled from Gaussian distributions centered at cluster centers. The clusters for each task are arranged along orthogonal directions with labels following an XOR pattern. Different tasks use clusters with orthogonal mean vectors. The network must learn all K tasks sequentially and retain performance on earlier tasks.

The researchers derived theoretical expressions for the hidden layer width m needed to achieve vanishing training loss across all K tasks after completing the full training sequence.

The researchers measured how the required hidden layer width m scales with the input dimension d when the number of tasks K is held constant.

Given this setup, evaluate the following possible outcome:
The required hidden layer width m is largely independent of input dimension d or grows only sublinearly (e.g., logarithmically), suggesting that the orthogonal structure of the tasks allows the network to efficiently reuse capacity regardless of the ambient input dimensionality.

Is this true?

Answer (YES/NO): NO